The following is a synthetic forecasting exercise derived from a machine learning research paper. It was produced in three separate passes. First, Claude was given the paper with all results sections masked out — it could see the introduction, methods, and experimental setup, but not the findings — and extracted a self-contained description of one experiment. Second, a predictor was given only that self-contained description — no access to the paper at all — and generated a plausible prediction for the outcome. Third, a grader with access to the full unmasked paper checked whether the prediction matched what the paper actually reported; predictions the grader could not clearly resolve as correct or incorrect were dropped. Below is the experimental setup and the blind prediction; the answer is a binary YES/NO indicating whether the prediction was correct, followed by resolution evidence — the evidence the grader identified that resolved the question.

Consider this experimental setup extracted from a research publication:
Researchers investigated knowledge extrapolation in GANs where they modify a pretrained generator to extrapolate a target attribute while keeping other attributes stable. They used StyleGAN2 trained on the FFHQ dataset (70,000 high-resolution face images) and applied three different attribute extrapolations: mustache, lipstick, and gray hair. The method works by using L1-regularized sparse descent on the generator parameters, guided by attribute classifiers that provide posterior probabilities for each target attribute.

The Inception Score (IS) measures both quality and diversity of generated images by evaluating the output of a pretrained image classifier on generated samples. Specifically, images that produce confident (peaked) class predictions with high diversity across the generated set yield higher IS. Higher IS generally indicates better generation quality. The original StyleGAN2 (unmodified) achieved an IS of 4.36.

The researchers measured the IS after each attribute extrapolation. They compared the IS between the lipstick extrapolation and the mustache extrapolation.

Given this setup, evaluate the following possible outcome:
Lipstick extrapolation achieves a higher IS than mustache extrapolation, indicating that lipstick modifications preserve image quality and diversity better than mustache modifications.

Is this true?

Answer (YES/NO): YES